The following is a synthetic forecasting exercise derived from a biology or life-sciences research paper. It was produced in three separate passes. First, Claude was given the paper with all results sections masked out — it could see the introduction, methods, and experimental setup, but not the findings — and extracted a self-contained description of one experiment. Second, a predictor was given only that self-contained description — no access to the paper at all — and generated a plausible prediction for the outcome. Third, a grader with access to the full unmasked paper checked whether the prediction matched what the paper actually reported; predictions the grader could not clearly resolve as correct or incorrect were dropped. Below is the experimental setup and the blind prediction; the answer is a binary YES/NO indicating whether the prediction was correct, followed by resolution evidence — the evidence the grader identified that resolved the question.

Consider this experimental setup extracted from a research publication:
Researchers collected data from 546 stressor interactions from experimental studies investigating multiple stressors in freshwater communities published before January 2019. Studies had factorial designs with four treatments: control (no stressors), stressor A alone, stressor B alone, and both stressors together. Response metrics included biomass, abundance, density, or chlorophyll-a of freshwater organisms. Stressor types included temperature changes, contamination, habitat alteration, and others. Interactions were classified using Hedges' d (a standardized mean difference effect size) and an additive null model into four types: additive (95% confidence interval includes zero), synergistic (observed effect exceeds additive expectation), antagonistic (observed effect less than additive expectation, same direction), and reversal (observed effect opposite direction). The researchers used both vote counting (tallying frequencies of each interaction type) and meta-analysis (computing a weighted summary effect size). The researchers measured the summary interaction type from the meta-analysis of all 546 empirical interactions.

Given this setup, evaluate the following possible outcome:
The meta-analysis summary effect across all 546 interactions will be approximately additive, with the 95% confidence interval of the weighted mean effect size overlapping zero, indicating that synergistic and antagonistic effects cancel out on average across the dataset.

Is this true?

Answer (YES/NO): NO